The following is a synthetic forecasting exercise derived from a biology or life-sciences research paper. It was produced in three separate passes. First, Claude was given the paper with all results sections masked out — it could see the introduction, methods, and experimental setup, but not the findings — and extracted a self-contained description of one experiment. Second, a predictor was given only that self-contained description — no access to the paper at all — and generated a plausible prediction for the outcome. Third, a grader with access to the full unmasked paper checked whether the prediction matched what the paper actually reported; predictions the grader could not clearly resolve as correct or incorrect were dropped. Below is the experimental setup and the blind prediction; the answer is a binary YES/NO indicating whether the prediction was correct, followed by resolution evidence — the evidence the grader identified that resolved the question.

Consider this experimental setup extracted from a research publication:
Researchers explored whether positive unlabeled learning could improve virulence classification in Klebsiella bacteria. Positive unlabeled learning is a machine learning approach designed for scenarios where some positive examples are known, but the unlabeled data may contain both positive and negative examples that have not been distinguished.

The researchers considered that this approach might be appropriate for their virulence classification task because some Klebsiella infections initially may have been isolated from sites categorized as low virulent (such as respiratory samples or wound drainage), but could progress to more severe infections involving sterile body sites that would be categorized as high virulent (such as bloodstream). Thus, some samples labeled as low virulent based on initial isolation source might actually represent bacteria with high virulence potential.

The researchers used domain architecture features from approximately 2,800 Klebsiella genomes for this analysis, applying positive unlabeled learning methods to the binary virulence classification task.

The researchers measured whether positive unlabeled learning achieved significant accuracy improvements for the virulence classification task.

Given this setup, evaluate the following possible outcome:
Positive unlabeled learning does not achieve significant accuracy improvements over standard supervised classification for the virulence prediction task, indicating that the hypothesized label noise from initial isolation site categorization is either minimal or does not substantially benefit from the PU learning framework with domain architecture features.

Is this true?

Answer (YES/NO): YES